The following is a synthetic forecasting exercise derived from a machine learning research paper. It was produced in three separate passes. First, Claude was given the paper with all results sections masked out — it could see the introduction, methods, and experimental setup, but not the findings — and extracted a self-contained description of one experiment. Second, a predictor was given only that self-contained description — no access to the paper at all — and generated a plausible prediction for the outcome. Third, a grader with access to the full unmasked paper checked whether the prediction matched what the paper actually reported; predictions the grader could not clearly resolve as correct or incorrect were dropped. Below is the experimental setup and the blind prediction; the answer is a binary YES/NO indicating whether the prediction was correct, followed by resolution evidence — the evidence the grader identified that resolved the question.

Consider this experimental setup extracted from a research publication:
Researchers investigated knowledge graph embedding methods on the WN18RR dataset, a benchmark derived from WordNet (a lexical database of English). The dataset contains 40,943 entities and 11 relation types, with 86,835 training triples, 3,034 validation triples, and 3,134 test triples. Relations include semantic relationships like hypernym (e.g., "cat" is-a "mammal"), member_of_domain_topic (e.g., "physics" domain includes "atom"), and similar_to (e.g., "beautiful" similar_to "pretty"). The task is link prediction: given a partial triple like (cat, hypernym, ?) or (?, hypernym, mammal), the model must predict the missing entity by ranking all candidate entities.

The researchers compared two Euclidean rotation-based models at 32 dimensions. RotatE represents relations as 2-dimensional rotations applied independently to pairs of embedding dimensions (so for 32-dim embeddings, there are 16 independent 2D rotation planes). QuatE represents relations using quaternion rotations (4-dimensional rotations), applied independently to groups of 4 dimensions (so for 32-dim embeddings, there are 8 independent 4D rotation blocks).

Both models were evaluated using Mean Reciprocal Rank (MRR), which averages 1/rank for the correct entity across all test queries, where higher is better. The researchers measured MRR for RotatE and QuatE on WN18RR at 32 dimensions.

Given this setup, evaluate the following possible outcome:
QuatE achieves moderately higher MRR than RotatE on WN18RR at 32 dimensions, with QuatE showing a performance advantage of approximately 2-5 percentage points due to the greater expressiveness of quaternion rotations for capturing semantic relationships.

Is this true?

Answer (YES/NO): YES